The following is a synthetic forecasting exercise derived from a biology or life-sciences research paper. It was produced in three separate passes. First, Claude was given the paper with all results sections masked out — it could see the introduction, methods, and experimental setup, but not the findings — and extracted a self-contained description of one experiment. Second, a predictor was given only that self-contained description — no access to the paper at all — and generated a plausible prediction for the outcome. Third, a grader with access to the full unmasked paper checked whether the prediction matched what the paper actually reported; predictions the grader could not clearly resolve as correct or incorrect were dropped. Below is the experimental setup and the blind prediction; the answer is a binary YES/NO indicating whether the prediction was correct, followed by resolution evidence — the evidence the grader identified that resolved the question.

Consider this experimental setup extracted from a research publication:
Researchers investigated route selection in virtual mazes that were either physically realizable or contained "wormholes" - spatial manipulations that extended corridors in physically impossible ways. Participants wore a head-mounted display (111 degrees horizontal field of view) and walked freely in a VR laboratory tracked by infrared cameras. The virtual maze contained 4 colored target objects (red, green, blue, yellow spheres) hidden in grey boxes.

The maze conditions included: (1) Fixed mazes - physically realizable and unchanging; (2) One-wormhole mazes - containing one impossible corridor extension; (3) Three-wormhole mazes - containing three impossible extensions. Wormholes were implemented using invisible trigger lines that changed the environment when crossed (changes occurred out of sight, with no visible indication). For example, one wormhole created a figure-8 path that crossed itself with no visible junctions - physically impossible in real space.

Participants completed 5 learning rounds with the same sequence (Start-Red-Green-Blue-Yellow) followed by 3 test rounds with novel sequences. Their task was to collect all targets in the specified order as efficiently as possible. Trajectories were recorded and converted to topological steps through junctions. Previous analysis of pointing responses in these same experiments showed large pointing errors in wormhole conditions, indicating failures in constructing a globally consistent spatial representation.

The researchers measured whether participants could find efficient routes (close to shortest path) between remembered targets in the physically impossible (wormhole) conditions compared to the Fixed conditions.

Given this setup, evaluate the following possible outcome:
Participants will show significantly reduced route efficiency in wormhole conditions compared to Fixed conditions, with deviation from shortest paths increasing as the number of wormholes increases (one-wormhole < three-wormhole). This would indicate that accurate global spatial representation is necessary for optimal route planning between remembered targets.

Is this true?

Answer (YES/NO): NO